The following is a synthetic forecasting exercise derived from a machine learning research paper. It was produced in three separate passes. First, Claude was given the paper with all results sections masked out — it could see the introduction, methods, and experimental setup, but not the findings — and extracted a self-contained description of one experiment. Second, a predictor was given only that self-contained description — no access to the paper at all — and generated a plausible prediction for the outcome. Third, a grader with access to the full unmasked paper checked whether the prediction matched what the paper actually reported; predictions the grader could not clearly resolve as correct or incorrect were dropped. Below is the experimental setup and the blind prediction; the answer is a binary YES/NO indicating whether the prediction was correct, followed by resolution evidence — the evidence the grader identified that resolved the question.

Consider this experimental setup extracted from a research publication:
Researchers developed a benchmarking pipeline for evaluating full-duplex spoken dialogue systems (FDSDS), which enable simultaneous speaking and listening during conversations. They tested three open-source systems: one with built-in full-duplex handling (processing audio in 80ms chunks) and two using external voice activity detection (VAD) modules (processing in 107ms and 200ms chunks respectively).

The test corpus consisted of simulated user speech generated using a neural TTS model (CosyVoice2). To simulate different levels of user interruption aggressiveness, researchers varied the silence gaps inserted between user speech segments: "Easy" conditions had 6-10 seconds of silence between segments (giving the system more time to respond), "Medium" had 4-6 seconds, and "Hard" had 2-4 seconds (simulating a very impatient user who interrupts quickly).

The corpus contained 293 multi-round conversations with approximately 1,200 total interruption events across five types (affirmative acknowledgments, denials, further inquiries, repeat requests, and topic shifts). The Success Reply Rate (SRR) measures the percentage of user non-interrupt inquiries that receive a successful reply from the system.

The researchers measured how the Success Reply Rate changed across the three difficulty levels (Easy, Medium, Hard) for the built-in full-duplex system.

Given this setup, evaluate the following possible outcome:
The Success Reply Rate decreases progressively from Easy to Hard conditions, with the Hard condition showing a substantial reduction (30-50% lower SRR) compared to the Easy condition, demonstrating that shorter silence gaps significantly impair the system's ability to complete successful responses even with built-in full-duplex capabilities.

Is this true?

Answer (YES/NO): YES